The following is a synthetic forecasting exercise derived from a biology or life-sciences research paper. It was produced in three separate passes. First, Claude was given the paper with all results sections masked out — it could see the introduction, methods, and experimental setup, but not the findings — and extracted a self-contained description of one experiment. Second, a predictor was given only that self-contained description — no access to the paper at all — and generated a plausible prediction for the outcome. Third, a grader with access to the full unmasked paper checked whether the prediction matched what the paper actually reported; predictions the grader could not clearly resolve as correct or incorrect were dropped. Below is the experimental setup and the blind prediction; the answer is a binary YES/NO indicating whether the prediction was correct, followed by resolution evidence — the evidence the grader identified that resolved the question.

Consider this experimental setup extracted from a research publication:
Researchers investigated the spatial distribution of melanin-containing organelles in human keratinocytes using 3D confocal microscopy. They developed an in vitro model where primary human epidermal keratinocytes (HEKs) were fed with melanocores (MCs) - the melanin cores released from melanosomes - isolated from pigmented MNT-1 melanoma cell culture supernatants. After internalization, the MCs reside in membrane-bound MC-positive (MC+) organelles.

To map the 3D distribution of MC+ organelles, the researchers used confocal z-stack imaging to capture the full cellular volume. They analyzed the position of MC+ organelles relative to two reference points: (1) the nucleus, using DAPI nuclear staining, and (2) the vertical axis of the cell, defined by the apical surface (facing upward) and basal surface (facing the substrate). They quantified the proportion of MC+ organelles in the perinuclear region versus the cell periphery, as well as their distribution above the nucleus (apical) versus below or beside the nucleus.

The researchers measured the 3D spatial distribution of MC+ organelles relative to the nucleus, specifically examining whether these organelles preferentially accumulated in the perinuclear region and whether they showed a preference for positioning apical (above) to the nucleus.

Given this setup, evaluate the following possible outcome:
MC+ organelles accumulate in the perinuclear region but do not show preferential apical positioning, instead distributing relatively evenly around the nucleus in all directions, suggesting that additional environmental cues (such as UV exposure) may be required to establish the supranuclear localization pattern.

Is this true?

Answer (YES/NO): NO